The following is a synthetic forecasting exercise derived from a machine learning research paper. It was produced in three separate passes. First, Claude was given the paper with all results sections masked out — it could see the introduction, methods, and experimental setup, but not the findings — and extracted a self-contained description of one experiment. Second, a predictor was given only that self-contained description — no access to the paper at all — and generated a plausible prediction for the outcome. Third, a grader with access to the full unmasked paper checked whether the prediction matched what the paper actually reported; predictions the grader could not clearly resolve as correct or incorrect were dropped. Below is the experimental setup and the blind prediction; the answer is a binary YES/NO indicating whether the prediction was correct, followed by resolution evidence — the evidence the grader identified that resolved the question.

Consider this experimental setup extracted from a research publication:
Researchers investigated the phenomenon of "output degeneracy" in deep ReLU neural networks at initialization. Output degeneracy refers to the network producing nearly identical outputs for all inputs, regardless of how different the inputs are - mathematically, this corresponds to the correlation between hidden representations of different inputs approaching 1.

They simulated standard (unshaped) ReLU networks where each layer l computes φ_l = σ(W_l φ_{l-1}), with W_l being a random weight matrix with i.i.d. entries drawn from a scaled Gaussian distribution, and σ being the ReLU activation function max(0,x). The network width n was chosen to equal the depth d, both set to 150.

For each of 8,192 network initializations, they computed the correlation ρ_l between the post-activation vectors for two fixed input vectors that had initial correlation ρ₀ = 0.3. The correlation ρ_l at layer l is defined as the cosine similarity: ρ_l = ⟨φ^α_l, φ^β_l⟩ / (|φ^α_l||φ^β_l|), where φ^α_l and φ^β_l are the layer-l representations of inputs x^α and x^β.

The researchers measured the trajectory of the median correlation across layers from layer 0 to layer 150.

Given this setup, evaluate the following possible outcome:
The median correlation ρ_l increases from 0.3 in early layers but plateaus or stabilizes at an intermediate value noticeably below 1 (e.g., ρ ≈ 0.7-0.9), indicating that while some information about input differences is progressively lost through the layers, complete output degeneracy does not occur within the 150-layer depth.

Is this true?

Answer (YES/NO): NO